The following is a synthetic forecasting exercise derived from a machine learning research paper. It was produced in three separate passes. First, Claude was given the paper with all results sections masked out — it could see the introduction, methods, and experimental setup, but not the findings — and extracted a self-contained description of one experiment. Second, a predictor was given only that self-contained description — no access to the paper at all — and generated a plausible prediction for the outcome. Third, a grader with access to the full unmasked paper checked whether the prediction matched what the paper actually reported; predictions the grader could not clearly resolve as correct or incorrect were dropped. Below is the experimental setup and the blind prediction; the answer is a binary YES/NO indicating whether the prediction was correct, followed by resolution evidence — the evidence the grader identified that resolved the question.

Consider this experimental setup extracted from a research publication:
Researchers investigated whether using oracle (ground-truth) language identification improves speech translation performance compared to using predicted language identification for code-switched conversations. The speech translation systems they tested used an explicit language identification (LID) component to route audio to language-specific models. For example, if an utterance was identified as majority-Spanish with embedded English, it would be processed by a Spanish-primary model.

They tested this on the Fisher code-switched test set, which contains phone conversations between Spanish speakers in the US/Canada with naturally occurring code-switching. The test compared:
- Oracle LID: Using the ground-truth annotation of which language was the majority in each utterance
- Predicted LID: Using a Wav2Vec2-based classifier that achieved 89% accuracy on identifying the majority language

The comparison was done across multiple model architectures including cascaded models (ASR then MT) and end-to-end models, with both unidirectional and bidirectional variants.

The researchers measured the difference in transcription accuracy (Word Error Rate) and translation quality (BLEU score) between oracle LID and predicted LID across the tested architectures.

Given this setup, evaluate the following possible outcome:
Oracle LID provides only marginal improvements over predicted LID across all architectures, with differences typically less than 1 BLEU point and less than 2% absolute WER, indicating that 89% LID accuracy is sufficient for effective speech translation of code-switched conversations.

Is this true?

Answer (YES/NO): YES